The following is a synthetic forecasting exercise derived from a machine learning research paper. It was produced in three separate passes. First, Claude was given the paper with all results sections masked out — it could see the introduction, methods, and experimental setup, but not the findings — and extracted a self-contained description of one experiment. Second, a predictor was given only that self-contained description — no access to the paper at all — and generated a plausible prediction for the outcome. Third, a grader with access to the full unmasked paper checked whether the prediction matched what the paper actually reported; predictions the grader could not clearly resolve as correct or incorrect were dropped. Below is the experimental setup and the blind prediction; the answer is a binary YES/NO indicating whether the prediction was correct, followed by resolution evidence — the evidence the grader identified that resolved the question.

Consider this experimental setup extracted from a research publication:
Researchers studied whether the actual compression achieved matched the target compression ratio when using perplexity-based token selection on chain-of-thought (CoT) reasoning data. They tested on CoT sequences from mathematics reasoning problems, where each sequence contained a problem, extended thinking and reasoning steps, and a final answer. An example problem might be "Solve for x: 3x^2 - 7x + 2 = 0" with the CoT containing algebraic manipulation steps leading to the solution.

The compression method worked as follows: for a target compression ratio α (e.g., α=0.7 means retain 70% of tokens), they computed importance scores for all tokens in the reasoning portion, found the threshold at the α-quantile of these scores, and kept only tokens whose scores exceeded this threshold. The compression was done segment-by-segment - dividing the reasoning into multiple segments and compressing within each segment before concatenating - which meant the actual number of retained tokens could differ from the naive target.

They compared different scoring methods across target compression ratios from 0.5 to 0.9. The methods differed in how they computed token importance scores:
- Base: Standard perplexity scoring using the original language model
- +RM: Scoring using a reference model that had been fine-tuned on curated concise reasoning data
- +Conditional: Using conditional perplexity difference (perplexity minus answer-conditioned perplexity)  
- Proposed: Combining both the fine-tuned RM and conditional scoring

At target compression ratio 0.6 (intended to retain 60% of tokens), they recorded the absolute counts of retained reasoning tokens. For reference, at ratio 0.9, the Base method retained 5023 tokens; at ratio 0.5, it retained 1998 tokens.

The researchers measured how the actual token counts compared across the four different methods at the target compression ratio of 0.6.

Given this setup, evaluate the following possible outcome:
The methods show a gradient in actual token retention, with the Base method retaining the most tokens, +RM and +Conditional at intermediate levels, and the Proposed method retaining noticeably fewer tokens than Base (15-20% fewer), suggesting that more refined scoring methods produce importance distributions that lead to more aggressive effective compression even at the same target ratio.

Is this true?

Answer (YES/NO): NO